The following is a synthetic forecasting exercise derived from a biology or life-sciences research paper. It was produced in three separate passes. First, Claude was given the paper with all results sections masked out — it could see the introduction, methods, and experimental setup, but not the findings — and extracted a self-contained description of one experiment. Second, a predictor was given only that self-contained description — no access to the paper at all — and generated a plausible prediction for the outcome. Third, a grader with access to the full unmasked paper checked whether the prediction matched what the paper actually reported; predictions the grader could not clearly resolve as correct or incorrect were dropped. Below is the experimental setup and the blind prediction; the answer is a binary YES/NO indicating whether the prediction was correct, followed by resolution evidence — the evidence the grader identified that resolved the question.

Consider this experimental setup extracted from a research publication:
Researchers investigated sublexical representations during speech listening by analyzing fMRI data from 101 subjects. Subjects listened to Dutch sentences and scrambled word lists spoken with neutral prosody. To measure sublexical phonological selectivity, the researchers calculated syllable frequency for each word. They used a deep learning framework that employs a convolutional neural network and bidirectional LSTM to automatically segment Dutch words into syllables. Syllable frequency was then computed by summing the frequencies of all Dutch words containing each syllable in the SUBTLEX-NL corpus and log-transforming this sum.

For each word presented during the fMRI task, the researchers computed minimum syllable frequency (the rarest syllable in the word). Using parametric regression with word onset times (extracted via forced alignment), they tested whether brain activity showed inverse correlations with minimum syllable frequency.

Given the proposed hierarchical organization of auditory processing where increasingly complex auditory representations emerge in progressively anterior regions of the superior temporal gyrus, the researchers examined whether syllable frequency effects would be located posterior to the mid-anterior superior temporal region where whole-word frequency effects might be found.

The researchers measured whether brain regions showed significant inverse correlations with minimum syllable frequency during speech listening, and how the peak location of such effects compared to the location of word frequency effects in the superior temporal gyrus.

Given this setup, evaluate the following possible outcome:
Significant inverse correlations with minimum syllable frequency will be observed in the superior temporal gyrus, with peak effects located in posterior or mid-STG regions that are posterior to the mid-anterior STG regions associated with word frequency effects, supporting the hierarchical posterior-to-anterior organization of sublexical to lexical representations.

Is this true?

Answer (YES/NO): YES